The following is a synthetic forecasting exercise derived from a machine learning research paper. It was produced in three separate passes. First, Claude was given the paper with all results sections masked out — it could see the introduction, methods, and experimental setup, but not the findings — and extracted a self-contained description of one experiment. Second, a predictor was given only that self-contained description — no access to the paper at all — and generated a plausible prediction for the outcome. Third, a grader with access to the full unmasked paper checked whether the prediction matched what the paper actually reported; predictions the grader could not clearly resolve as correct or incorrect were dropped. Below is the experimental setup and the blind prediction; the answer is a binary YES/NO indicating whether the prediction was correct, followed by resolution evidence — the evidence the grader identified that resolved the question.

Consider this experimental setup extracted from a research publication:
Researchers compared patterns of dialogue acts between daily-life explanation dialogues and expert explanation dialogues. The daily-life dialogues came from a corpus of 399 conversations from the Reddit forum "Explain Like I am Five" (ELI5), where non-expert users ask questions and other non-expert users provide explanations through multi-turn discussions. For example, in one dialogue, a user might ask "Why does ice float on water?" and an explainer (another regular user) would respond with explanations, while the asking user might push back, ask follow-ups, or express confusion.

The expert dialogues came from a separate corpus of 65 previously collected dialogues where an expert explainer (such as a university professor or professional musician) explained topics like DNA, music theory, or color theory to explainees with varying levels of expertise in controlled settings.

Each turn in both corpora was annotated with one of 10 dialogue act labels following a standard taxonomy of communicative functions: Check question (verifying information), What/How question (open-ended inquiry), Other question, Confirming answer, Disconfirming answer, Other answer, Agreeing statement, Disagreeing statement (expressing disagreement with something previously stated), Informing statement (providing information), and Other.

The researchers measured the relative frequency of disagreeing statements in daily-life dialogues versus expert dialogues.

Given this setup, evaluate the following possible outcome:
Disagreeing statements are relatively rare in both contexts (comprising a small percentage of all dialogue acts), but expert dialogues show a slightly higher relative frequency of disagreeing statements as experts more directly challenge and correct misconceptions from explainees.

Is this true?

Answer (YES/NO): NO